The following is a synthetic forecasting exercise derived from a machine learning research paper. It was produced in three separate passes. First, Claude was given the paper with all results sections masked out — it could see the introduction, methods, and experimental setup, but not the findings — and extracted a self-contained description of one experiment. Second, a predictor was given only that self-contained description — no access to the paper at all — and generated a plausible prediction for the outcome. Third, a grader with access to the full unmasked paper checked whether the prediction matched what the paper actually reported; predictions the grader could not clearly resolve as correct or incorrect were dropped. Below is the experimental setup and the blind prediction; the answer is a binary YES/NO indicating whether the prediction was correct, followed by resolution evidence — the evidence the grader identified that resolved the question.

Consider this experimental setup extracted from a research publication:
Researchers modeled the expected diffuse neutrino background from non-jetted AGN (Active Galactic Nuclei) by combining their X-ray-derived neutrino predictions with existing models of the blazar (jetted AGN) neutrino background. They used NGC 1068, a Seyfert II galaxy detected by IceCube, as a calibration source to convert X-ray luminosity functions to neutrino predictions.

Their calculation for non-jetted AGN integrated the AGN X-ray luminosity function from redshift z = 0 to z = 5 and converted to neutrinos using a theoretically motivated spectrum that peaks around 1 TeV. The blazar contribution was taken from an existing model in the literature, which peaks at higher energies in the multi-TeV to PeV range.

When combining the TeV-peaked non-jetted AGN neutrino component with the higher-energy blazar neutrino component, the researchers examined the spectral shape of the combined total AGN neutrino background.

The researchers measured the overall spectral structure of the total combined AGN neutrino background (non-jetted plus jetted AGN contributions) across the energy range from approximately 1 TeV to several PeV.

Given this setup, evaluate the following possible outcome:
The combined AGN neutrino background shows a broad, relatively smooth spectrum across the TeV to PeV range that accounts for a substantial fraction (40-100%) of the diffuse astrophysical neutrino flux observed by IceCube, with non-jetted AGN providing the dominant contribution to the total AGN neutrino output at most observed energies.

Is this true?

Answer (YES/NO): NO